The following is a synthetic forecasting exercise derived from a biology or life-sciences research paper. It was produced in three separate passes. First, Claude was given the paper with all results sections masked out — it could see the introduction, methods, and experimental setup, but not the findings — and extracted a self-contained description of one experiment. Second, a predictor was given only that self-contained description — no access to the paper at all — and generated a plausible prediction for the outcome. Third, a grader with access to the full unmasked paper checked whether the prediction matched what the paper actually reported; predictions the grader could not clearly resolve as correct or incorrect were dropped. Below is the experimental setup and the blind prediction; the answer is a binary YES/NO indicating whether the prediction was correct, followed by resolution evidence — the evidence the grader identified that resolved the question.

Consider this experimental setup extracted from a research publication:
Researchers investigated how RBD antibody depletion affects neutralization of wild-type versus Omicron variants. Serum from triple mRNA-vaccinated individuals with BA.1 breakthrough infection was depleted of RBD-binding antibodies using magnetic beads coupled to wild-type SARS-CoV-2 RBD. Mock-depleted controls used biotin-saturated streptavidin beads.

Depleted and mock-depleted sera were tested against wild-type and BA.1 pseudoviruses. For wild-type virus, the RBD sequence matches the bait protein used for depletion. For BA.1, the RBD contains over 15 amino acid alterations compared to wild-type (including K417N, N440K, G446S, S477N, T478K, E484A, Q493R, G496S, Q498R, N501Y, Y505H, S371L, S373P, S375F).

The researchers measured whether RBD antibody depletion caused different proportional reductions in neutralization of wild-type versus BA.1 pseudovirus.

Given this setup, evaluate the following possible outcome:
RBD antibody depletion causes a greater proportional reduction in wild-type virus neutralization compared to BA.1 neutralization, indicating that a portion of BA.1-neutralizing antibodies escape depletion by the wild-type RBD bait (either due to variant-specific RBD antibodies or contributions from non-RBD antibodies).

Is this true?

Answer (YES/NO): NO